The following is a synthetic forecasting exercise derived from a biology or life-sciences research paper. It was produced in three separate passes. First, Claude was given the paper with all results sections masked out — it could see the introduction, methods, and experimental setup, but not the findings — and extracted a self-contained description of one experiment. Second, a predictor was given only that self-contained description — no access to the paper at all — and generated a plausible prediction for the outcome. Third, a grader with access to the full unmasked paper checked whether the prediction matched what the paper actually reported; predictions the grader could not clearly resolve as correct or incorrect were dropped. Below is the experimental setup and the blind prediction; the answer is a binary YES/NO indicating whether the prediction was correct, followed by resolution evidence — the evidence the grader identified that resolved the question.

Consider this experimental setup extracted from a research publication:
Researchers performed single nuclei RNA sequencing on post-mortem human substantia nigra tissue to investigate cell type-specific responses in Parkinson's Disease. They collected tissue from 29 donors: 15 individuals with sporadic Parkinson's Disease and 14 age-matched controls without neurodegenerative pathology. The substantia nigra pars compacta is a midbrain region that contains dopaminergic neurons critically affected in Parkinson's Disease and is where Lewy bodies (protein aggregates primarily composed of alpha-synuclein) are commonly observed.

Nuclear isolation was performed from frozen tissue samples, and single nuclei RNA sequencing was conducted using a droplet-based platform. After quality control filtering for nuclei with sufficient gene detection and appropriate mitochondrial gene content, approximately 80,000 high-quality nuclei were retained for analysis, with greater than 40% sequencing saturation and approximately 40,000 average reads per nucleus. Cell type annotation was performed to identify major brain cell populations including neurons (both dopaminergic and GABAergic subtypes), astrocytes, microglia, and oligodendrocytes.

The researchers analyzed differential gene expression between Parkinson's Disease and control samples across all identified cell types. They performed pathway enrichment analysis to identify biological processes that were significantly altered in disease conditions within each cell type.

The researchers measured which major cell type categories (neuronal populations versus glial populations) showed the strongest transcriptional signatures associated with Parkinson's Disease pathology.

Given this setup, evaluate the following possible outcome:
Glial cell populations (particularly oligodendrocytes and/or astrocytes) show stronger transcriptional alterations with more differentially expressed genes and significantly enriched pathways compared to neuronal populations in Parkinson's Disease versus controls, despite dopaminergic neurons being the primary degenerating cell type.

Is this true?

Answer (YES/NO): YES